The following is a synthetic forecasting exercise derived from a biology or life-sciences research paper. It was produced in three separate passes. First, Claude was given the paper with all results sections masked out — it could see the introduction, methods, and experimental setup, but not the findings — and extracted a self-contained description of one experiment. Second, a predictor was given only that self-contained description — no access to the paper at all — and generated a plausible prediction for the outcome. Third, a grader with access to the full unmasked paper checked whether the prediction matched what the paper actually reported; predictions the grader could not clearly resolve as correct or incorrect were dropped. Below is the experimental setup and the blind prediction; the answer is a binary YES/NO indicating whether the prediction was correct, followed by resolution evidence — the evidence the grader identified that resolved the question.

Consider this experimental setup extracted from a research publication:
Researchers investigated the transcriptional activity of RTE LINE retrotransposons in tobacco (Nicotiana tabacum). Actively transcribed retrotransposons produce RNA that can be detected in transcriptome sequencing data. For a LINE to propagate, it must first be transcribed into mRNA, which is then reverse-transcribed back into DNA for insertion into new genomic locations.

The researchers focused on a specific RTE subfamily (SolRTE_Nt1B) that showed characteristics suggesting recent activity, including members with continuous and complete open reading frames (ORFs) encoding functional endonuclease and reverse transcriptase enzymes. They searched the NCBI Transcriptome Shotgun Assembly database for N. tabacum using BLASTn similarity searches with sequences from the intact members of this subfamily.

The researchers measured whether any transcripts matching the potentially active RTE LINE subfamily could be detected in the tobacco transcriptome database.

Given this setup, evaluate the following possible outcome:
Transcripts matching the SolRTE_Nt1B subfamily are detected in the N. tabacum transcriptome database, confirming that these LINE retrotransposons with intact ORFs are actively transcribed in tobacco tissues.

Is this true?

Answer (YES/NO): YES